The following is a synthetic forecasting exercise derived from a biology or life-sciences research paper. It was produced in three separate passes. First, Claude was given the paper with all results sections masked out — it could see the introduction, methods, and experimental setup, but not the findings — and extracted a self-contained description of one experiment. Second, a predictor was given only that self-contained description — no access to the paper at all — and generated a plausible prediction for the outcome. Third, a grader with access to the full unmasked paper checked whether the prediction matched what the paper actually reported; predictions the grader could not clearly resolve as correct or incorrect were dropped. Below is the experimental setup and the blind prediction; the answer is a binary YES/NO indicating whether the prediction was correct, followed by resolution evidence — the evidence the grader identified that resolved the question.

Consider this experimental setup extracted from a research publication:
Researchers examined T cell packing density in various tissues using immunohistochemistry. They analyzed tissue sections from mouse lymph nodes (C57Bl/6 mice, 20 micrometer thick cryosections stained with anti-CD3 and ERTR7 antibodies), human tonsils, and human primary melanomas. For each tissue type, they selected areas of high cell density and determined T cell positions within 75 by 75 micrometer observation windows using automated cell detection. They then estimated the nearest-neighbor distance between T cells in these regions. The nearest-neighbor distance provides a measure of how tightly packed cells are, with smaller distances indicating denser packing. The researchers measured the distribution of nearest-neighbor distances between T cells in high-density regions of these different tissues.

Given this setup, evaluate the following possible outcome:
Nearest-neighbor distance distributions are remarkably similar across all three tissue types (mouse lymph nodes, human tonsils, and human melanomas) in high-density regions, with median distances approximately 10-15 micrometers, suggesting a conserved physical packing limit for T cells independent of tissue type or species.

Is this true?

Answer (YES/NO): NO